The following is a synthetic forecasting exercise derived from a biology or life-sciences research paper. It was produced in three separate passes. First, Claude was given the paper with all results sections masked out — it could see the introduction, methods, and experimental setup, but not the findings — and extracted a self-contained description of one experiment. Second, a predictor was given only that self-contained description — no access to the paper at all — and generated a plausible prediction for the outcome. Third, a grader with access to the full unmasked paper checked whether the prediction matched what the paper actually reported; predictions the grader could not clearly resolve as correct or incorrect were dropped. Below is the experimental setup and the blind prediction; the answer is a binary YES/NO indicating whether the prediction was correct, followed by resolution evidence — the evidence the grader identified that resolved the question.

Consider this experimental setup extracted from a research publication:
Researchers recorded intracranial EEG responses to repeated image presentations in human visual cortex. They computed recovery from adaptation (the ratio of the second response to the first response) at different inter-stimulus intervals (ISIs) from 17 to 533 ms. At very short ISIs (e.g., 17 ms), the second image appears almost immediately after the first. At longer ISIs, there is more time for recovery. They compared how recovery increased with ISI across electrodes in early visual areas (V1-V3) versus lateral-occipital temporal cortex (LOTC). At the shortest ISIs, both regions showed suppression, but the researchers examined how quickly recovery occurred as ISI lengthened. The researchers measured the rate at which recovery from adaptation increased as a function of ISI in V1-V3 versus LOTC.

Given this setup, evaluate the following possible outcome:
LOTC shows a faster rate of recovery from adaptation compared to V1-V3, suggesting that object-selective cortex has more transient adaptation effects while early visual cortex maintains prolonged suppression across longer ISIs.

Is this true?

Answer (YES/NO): NO